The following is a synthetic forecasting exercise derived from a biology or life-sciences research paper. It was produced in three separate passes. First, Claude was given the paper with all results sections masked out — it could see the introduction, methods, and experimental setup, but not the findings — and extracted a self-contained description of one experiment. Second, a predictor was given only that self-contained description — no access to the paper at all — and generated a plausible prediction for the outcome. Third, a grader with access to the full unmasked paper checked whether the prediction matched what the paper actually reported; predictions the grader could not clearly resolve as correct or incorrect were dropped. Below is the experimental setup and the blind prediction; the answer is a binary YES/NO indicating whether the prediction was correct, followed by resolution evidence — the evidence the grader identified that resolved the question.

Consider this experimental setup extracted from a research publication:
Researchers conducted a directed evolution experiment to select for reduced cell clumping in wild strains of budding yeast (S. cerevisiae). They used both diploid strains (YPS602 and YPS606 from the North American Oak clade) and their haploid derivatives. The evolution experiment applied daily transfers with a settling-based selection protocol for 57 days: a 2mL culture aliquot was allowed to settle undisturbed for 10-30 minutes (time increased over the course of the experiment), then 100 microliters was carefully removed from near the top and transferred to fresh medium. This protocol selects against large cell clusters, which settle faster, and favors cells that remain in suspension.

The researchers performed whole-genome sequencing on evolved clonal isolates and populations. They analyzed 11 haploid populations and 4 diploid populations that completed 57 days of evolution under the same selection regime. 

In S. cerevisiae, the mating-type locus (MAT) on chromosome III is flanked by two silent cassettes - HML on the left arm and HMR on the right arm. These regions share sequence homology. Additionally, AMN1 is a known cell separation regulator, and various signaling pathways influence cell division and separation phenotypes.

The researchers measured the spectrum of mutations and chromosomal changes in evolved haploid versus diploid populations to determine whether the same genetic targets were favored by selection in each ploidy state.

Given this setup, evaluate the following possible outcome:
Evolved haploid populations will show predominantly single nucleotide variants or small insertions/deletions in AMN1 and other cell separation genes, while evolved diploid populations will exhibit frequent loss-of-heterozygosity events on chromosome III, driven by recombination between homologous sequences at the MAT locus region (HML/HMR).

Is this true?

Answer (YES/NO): NO